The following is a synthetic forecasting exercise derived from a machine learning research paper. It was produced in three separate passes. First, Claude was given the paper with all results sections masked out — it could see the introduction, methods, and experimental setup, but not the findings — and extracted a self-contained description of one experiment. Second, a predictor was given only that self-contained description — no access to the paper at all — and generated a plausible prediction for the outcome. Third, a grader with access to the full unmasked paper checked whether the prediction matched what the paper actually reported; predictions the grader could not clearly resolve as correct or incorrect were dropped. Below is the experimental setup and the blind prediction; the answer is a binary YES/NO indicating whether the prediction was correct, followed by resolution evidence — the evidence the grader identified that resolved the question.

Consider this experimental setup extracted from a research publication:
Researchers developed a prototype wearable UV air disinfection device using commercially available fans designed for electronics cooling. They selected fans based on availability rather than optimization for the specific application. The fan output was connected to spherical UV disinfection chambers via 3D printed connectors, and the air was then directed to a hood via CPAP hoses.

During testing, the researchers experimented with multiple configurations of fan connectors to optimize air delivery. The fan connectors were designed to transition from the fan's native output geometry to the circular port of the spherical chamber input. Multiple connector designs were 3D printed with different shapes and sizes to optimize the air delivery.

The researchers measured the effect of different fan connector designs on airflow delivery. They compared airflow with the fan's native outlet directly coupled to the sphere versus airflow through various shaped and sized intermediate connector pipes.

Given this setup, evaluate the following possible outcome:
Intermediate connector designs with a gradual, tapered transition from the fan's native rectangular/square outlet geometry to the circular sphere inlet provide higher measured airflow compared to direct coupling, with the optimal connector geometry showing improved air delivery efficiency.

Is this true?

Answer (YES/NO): NO